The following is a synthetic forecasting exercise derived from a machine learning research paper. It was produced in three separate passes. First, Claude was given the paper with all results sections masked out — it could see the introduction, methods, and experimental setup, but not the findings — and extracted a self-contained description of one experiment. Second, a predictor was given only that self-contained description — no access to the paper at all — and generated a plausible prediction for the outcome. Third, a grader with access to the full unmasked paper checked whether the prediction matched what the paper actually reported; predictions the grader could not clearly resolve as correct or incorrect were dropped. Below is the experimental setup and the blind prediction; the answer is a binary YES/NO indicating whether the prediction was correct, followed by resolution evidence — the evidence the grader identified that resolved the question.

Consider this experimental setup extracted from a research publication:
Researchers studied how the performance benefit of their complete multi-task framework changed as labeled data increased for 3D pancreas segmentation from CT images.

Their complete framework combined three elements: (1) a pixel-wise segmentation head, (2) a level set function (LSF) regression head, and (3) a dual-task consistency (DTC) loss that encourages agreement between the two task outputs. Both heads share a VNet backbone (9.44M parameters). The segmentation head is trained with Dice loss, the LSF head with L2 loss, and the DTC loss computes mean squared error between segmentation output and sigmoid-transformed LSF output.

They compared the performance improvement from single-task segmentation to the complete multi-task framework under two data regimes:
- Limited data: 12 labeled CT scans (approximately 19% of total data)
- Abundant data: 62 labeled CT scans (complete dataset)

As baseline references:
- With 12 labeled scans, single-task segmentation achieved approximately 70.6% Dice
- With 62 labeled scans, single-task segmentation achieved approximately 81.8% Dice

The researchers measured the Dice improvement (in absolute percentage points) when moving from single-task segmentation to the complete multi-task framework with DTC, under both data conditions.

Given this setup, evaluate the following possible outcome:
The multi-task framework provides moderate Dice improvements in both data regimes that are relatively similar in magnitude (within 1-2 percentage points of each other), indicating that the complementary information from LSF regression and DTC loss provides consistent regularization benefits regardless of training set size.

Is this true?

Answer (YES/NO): NO